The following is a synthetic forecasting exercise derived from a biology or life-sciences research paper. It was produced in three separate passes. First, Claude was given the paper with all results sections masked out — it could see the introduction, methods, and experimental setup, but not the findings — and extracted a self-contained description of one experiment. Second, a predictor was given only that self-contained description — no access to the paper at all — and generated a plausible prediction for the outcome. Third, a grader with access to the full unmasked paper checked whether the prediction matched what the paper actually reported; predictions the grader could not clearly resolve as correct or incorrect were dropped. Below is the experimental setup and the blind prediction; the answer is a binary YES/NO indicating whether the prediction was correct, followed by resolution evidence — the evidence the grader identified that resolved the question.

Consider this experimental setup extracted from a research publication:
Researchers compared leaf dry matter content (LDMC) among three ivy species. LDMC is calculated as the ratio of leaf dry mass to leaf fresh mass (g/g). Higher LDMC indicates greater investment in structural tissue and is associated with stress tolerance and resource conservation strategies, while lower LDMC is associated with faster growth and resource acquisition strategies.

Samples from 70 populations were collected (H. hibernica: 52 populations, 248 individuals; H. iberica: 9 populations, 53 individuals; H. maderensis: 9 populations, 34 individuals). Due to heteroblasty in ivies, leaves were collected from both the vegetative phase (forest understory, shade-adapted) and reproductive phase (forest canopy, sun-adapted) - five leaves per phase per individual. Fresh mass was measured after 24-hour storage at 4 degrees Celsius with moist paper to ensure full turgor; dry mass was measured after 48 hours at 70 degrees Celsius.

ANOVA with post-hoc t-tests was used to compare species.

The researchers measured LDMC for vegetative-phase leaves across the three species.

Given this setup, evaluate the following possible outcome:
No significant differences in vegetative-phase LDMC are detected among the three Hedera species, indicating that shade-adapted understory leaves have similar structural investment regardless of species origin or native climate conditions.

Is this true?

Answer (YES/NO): NO